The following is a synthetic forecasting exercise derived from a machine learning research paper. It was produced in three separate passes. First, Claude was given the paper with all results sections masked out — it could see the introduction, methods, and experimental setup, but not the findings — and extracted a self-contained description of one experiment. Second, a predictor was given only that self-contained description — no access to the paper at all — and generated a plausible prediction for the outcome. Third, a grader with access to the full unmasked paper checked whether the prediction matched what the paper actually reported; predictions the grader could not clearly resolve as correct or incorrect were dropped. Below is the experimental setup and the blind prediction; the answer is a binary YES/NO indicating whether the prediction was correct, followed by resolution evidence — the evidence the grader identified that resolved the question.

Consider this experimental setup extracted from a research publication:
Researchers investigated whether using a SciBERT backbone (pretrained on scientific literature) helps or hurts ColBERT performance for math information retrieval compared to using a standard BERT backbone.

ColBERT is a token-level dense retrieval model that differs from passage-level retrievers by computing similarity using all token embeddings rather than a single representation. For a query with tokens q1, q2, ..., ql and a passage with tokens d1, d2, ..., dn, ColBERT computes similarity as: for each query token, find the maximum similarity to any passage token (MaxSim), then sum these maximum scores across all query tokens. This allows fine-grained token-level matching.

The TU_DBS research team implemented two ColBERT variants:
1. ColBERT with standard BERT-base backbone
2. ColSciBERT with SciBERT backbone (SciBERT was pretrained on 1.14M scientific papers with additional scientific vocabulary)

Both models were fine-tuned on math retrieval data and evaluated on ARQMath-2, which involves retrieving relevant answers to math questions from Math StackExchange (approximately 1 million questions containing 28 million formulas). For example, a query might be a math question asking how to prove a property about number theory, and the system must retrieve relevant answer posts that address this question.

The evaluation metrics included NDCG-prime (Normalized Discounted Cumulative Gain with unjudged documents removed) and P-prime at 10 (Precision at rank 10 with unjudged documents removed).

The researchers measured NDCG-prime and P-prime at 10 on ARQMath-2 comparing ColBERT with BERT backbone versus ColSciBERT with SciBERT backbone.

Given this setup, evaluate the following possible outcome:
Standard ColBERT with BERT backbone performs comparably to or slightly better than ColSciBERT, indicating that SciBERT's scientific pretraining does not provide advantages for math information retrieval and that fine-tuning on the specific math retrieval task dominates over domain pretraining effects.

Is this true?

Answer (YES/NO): NO